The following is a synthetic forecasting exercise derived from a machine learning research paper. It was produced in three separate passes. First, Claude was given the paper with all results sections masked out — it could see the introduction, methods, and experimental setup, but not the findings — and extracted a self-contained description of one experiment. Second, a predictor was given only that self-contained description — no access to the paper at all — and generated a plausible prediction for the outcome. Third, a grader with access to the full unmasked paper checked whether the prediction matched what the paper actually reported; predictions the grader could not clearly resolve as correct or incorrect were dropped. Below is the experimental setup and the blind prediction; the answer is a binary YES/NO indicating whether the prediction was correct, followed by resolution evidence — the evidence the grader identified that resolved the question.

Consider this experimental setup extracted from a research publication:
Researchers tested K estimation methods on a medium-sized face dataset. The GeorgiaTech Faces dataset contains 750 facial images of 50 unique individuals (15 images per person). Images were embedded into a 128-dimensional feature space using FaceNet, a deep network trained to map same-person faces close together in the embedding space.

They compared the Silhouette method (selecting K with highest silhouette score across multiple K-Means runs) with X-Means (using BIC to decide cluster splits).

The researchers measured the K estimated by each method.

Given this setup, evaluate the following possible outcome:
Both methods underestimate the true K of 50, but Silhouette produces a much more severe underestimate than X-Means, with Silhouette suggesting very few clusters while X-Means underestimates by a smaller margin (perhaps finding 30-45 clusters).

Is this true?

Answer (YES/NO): NO